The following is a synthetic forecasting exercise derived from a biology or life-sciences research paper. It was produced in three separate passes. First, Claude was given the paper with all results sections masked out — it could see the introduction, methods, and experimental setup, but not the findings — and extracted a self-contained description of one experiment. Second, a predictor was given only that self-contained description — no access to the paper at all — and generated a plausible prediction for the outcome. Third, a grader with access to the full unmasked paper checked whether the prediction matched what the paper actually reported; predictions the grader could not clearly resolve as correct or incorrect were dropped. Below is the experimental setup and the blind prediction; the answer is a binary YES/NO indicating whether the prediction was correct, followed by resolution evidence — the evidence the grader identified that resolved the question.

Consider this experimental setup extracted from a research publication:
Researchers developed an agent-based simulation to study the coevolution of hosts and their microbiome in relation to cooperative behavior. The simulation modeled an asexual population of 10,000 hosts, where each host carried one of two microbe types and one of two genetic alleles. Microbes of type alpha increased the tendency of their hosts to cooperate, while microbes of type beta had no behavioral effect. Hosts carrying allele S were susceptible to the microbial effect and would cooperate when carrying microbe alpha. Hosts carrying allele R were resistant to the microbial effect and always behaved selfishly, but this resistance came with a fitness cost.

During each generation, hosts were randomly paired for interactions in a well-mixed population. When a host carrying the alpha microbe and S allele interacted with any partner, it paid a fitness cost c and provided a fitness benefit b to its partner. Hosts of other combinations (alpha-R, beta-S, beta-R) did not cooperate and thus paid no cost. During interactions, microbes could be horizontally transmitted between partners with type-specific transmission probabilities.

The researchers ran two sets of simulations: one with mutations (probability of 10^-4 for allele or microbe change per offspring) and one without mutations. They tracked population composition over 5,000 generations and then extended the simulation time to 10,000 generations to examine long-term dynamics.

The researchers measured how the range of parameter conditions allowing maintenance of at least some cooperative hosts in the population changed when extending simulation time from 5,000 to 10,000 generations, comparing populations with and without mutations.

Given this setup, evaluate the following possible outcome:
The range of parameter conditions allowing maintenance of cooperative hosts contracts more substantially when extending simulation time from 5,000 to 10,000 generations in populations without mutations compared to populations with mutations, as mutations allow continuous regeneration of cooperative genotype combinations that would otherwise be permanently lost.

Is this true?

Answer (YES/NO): YES